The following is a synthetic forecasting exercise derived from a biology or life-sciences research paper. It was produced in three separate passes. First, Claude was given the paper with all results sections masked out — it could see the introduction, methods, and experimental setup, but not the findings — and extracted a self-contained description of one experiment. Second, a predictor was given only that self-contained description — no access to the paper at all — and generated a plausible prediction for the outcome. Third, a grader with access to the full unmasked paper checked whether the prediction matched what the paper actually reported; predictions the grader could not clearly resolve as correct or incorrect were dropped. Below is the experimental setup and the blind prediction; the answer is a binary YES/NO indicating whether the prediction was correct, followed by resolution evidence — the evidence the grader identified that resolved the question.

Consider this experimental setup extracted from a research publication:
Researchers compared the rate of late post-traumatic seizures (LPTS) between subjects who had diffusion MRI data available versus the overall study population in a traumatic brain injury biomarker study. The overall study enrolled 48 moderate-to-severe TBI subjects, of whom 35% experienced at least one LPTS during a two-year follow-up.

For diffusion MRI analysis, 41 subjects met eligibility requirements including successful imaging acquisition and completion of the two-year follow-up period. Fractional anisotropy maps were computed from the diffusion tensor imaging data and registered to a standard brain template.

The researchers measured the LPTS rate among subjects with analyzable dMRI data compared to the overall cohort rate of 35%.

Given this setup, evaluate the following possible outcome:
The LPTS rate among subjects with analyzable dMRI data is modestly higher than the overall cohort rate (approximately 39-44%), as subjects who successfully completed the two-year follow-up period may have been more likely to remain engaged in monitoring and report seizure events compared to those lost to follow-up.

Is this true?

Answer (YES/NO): NO